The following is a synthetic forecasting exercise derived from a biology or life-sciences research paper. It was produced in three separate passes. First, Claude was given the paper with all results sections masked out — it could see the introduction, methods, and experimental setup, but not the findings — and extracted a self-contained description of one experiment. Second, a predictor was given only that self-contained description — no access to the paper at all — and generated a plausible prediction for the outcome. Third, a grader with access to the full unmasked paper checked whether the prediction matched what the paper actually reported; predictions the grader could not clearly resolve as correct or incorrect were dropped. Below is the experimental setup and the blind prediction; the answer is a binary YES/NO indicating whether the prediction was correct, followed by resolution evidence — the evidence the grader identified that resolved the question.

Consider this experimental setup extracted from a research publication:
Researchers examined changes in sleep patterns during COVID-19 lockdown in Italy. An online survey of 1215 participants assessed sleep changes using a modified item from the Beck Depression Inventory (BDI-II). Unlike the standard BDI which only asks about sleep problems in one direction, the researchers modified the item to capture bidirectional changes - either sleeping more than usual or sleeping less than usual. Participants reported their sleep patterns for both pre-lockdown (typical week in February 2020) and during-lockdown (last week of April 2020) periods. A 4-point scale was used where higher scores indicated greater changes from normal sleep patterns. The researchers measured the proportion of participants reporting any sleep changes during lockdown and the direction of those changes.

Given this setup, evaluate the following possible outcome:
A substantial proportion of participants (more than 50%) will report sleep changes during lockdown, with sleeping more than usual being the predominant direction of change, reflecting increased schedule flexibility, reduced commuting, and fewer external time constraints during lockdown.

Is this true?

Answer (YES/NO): NO